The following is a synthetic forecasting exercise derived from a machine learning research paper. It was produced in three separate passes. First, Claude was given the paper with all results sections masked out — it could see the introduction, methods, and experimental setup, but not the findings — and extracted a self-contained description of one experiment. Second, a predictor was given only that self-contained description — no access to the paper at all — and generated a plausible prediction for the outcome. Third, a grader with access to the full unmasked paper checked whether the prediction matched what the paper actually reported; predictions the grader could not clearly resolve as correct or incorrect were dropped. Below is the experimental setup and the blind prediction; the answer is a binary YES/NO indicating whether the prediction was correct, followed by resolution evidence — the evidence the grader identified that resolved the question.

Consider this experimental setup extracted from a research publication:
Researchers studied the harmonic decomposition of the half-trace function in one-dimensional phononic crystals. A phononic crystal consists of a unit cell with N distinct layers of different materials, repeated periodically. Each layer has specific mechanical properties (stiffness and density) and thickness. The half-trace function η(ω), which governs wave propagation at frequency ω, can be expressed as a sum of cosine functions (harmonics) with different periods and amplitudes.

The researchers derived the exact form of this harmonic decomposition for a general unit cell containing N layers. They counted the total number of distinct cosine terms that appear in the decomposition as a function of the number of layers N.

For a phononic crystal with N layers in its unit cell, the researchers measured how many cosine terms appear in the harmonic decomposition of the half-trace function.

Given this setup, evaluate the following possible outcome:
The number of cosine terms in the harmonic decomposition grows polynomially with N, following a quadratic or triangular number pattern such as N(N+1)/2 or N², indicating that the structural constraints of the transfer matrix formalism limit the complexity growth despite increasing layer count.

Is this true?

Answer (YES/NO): NO